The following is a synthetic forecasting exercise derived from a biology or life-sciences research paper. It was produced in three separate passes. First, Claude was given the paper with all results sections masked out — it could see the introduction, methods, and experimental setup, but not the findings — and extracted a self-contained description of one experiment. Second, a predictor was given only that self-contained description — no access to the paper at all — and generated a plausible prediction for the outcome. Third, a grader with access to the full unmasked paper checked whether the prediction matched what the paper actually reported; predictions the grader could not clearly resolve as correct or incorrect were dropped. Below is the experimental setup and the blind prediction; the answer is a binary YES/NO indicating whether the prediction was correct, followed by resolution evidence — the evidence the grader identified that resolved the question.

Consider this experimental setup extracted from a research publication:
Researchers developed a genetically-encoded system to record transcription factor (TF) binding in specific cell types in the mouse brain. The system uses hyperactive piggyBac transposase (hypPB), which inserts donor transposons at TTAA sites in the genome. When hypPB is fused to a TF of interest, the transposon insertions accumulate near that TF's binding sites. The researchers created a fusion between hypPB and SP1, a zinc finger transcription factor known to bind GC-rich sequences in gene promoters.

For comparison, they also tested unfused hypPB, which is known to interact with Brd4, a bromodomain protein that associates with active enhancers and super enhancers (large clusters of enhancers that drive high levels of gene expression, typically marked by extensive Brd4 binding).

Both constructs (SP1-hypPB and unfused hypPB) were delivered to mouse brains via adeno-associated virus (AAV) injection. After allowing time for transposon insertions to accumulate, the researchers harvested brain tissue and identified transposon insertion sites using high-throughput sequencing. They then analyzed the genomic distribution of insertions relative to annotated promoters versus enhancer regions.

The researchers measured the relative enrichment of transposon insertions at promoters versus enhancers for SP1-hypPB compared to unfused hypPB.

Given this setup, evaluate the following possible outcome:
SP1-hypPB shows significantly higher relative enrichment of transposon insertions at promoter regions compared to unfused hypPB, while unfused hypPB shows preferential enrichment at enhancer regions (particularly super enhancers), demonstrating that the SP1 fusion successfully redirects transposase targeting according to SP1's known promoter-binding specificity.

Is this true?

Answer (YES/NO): YES